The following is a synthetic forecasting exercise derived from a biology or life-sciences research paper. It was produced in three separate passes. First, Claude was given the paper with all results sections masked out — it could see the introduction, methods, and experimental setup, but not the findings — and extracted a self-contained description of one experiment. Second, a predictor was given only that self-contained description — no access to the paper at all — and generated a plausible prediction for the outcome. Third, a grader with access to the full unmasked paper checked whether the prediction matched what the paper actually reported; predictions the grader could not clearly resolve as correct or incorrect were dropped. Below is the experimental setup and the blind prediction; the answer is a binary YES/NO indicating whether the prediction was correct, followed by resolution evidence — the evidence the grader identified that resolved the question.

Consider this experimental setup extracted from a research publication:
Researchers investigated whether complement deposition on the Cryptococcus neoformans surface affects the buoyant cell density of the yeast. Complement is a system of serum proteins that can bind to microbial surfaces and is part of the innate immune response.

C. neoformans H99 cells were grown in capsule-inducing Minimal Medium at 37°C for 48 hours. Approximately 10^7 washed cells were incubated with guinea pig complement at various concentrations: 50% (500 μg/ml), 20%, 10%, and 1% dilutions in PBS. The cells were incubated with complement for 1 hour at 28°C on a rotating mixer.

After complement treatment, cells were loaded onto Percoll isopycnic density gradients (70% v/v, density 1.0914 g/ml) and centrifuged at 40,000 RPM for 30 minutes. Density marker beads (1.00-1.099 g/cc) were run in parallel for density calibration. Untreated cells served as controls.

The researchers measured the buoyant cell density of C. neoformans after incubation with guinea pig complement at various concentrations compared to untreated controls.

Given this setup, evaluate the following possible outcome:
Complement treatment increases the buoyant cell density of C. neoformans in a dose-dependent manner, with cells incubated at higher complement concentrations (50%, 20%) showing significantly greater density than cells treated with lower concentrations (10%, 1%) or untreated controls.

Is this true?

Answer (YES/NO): NO